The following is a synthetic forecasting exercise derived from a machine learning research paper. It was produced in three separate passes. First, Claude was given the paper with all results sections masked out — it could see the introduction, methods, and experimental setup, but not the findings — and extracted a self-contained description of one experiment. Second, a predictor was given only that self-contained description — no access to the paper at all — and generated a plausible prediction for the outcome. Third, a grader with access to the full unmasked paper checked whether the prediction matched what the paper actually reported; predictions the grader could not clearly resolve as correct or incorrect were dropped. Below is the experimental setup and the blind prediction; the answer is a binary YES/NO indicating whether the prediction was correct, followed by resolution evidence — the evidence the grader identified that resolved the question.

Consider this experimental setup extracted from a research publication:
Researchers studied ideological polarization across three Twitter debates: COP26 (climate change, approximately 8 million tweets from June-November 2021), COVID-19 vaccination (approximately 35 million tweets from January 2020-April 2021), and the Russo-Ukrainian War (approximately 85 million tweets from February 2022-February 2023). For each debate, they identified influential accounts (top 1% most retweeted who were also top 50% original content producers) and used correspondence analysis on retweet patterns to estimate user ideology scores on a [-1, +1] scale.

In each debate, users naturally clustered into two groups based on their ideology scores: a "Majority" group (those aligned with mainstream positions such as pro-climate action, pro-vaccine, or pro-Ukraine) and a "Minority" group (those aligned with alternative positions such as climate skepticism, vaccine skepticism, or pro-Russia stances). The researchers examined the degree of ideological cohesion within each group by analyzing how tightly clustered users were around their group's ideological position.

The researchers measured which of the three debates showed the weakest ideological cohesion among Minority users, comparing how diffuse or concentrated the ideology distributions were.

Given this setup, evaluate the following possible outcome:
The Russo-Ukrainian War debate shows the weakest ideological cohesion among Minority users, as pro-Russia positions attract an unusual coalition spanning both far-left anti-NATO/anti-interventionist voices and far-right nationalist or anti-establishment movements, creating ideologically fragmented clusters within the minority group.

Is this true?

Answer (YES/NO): YES